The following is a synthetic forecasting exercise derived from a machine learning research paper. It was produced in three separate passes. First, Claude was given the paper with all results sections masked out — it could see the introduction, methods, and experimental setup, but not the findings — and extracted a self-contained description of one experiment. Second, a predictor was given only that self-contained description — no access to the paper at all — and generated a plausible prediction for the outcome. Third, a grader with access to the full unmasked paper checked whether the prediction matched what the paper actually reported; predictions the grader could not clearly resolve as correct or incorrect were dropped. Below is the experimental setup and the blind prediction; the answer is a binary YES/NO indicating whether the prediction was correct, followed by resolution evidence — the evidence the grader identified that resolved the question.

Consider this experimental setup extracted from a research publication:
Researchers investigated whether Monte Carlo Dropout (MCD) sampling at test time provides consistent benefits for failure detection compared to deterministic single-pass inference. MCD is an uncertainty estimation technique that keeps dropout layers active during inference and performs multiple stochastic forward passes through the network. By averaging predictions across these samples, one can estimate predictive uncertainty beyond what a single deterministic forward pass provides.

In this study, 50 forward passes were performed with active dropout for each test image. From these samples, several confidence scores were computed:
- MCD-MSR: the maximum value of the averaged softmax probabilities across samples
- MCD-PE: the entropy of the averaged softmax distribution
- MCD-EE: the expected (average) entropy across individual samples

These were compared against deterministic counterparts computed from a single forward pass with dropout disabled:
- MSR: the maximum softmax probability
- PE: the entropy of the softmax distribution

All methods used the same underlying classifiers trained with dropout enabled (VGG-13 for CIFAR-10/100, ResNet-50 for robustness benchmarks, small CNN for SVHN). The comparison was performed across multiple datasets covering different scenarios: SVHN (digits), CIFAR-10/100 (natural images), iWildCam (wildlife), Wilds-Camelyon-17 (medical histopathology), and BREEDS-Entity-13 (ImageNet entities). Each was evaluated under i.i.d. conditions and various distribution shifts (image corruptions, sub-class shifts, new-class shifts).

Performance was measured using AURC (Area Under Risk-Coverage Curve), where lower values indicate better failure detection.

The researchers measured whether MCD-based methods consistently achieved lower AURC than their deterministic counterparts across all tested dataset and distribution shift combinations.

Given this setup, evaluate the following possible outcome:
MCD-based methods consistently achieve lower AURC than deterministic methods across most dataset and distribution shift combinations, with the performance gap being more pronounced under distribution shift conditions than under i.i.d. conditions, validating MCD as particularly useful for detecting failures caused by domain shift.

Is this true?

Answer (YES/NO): NO